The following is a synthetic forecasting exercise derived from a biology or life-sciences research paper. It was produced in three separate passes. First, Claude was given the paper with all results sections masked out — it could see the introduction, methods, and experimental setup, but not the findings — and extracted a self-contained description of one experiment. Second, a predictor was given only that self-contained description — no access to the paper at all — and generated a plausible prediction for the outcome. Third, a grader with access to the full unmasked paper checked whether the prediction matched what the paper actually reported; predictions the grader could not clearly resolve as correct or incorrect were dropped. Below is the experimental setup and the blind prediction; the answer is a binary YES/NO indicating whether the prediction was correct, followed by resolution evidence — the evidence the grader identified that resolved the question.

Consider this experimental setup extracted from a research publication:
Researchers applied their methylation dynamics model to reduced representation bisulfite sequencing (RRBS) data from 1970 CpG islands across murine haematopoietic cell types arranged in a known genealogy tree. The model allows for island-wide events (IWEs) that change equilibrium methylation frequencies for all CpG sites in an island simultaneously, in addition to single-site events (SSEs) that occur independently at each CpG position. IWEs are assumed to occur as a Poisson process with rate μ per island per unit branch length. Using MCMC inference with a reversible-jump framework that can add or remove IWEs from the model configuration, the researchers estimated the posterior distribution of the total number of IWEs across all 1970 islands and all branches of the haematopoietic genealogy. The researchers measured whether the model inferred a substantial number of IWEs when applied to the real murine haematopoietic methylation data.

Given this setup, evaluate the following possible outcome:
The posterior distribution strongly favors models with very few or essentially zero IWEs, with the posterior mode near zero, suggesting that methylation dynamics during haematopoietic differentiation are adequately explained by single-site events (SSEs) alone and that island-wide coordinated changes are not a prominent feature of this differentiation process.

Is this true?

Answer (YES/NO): NO